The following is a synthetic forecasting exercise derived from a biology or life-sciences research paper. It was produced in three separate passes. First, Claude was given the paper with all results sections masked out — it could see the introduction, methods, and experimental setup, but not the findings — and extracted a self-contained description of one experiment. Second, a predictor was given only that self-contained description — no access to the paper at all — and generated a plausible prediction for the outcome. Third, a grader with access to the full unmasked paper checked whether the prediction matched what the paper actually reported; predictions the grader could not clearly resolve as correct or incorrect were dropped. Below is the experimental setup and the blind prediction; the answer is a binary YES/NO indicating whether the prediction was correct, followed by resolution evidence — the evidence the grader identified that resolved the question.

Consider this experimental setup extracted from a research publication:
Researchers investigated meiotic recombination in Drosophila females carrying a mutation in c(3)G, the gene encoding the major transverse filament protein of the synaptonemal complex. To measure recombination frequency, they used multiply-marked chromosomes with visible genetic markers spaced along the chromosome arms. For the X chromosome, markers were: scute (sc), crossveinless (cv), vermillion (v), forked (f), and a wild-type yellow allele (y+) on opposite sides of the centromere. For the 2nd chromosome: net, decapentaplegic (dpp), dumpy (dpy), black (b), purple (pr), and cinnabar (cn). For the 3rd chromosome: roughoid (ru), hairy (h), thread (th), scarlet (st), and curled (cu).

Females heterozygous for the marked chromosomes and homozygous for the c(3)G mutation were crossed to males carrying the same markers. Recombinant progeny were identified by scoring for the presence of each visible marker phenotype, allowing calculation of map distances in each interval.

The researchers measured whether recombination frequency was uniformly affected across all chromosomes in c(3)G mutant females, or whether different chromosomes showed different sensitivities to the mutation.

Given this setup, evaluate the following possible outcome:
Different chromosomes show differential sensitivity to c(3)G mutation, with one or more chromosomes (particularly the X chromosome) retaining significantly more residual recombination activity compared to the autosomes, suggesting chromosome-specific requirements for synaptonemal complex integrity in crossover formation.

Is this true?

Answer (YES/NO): NO